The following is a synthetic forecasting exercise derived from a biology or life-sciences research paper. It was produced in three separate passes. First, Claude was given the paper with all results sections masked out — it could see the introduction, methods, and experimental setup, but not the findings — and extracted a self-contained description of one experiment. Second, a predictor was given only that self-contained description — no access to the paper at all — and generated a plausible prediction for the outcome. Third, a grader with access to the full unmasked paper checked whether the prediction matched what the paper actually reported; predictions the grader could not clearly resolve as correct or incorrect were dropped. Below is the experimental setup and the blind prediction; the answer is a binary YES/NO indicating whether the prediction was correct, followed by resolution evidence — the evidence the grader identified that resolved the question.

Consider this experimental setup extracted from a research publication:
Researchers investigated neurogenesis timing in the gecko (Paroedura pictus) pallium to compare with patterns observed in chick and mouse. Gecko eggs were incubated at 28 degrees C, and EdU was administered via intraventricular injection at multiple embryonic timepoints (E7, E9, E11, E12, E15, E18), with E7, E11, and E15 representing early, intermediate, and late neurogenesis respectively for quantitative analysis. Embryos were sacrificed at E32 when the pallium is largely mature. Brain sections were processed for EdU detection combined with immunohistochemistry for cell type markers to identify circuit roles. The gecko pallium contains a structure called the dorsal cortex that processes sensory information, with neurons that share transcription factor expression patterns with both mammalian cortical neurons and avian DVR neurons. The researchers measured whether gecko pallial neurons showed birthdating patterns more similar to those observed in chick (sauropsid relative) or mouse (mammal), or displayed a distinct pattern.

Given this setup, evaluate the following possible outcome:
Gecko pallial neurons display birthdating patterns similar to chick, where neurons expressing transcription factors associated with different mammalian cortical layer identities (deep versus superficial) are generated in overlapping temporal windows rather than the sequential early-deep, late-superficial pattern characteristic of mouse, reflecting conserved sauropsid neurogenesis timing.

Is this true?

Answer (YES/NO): NO